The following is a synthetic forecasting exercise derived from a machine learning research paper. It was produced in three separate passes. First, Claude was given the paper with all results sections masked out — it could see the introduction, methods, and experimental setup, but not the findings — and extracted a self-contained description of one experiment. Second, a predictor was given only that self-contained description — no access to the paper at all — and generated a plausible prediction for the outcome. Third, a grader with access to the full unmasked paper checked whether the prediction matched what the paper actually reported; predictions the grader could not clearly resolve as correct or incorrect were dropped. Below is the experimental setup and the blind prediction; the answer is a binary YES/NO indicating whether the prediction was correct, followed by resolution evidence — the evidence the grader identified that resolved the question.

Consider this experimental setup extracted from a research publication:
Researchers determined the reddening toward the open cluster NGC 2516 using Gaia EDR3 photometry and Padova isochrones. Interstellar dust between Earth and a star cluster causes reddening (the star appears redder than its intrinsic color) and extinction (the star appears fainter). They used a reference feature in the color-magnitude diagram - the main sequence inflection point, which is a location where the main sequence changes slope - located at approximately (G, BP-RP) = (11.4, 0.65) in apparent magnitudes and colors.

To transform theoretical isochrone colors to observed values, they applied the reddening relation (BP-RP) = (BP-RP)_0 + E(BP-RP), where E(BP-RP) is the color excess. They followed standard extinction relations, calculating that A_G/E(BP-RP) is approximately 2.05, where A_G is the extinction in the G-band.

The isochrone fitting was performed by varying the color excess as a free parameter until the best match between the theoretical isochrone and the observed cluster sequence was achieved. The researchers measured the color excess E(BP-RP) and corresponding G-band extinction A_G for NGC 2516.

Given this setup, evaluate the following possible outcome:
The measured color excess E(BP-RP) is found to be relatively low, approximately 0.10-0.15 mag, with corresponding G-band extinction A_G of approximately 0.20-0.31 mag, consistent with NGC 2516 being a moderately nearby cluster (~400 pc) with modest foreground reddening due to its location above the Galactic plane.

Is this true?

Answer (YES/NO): NO